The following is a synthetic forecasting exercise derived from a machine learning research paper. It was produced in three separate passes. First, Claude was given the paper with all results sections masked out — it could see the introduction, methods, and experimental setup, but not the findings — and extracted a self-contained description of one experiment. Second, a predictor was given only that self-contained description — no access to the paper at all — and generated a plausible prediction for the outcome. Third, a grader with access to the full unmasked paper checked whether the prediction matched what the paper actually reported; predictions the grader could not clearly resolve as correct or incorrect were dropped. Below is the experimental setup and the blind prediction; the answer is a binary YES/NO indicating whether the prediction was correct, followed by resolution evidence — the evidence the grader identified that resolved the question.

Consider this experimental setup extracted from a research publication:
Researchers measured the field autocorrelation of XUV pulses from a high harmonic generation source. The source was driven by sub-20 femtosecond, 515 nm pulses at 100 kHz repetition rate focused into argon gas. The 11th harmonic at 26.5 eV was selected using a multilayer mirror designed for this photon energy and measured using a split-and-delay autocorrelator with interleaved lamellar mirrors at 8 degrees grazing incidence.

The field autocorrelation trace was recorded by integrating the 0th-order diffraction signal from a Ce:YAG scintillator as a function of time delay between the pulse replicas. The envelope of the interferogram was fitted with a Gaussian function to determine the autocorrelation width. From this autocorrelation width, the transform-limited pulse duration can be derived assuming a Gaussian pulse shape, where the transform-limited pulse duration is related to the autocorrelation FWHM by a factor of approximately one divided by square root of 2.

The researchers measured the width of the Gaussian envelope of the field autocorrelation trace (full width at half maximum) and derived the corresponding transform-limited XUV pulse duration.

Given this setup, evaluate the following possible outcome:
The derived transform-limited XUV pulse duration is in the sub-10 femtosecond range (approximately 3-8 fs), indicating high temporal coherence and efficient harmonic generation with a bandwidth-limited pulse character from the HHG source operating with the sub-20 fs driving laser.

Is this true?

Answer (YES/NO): YES